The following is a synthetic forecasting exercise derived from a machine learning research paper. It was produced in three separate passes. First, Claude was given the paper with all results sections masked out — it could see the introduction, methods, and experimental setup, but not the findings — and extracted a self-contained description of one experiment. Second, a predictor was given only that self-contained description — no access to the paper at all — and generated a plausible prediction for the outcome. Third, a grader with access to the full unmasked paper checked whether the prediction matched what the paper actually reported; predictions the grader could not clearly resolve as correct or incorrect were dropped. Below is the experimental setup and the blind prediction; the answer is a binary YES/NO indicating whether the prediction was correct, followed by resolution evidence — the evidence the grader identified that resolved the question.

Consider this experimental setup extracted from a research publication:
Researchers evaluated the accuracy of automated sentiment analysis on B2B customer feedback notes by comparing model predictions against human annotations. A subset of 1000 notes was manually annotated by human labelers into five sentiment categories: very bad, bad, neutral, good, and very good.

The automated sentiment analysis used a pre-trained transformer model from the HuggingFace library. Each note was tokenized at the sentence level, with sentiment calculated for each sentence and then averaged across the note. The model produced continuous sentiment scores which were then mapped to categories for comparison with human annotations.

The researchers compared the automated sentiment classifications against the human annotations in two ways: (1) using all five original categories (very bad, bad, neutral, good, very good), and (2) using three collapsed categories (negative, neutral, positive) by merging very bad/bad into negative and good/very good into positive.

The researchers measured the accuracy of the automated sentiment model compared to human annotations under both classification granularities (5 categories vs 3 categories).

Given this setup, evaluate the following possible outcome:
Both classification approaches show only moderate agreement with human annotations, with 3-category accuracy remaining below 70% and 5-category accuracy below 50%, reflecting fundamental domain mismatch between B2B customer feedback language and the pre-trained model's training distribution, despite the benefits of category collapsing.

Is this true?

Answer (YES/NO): NO